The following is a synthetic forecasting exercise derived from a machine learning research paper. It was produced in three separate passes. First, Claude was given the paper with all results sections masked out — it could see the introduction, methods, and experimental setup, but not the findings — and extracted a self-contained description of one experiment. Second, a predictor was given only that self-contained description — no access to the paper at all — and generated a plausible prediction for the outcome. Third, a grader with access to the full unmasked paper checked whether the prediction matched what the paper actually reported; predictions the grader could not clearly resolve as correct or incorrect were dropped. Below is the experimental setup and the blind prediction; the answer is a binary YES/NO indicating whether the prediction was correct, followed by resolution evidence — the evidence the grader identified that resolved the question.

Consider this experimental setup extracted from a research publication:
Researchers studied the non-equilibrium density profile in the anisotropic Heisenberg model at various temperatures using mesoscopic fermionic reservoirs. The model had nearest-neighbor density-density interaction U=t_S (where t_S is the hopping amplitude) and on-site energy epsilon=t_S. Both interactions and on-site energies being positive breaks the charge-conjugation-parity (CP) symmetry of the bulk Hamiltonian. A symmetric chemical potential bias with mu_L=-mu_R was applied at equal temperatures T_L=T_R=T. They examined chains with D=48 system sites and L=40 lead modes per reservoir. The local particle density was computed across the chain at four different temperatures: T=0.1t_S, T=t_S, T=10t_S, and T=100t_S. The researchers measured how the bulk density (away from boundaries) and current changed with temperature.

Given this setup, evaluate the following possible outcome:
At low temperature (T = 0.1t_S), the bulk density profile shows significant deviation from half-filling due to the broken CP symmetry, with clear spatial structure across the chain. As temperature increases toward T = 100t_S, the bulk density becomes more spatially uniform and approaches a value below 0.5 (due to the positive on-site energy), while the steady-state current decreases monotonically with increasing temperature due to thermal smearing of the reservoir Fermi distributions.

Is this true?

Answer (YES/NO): NO